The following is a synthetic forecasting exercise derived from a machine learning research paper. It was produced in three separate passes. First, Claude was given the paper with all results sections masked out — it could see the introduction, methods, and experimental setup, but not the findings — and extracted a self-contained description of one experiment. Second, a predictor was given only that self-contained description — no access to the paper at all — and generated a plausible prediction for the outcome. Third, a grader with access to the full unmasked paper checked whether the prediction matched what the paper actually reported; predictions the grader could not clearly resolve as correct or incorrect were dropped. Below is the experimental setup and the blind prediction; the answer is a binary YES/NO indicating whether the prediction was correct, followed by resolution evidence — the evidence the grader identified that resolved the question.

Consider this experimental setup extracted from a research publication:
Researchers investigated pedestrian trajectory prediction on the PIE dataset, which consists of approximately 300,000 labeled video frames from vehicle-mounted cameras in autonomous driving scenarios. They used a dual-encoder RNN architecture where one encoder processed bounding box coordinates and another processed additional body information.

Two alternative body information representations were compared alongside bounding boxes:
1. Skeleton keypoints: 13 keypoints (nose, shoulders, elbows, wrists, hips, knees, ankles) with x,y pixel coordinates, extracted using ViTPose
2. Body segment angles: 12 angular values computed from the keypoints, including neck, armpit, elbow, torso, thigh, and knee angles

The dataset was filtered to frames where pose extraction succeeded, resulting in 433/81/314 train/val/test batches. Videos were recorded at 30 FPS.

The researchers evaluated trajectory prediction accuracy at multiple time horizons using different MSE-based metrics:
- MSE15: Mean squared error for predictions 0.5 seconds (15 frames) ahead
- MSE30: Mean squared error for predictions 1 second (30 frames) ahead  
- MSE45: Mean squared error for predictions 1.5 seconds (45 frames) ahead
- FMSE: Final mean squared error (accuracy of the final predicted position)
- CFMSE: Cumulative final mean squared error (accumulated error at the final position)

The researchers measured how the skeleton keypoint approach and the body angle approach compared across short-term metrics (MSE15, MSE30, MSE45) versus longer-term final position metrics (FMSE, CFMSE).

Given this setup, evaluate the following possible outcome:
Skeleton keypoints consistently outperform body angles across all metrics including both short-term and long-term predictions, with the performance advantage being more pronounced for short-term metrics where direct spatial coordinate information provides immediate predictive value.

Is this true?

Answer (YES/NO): NO